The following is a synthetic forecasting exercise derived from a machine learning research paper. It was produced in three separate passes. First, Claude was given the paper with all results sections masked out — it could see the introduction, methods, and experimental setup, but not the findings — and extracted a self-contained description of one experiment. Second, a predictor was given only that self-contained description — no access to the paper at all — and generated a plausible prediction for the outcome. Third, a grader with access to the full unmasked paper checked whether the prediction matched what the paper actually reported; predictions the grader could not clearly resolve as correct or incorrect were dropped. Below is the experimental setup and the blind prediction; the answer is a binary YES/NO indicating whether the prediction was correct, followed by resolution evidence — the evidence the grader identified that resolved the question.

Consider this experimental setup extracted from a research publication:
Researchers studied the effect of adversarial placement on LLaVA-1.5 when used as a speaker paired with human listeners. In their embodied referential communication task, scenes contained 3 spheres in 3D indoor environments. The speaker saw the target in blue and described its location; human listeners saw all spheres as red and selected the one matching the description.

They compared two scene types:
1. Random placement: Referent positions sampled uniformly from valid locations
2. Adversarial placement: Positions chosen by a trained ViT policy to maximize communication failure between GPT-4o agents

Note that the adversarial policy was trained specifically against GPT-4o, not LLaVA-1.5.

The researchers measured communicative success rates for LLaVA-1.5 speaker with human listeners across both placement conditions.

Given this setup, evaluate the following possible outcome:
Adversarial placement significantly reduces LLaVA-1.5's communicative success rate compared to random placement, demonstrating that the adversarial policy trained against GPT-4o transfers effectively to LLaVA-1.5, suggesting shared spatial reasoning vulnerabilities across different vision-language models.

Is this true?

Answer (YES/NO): NO